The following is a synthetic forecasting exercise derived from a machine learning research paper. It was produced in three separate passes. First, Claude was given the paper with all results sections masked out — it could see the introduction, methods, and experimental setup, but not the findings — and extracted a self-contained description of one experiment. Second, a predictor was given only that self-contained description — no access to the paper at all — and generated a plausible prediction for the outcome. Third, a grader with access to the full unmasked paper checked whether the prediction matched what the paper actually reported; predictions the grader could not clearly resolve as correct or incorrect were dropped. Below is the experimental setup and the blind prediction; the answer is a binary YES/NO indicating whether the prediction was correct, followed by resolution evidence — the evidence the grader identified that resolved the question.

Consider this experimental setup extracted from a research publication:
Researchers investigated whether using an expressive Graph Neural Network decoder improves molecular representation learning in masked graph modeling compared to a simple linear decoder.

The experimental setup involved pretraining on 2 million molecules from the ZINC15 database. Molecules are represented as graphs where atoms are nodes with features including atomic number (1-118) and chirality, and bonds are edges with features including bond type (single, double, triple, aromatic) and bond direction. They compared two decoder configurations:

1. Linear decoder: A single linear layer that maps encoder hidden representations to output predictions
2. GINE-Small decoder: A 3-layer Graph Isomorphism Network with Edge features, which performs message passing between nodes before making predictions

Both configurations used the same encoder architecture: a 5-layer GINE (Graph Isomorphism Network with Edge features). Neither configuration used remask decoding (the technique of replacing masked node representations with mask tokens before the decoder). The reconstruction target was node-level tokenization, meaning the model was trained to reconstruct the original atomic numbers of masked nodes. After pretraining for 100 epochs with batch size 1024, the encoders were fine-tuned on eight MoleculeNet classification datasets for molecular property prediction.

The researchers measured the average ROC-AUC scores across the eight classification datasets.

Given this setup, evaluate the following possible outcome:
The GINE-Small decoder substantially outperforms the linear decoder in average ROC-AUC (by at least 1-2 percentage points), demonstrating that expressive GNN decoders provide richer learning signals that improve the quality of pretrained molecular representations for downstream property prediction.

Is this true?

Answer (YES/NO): NO